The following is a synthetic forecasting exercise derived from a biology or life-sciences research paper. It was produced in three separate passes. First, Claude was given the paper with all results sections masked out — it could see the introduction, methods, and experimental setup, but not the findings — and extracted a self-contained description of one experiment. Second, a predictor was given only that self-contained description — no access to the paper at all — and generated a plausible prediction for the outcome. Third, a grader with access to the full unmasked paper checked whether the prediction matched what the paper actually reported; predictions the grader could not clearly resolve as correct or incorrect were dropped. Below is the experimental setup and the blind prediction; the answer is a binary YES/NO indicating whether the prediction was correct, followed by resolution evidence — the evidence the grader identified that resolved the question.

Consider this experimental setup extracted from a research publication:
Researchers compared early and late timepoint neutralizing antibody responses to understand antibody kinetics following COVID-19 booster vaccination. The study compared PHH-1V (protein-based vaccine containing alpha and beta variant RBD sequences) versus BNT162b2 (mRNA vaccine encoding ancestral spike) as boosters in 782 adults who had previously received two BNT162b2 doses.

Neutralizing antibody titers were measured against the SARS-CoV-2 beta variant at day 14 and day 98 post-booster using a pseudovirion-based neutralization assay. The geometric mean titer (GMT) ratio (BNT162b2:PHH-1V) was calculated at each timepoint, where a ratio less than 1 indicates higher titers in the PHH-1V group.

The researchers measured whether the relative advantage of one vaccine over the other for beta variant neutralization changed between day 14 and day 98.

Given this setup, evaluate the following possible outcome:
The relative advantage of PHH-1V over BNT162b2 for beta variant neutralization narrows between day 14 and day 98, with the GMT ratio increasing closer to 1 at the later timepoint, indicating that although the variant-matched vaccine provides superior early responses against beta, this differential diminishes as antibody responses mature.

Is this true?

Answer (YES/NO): NO